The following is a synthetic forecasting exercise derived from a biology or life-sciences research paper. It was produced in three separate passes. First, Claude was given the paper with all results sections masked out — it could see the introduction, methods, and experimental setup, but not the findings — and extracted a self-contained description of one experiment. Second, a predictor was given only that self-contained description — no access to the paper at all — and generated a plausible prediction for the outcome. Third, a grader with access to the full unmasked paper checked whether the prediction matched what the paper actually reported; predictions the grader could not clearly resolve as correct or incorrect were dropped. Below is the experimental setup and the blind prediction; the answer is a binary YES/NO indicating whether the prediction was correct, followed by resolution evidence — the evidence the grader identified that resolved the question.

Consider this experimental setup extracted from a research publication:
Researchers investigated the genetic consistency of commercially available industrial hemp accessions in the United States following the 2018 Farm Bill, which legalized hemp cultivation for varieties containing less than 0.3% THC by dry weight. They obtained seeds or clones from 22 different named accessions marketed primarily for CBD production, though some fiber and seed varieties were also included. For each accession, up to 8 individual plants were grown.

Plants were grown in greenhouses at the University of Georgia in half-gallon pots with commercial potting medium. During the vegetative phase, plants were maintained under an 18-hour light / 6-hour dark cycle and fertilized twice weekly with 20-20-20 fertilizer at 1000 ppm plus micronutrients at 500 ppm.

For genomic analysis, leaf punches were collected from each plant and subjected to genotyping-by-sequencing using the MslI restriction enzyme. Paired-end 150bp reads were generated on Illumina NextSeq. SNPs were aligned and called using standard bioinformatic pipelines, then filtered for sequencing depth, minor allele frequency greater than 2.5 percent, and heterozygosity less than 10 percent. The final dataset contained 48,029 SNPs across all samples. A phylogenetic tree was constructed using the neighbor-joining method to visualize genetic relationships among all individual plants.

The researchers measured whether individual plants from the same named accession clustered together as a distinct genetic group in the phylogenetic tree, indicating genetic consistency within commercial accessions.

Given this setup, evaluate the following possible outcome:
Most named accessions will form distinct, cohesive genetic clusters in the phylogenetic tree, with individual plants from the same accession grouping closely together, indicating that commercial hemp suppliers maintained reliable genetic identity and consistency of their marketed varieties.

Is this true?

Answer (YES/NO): NO